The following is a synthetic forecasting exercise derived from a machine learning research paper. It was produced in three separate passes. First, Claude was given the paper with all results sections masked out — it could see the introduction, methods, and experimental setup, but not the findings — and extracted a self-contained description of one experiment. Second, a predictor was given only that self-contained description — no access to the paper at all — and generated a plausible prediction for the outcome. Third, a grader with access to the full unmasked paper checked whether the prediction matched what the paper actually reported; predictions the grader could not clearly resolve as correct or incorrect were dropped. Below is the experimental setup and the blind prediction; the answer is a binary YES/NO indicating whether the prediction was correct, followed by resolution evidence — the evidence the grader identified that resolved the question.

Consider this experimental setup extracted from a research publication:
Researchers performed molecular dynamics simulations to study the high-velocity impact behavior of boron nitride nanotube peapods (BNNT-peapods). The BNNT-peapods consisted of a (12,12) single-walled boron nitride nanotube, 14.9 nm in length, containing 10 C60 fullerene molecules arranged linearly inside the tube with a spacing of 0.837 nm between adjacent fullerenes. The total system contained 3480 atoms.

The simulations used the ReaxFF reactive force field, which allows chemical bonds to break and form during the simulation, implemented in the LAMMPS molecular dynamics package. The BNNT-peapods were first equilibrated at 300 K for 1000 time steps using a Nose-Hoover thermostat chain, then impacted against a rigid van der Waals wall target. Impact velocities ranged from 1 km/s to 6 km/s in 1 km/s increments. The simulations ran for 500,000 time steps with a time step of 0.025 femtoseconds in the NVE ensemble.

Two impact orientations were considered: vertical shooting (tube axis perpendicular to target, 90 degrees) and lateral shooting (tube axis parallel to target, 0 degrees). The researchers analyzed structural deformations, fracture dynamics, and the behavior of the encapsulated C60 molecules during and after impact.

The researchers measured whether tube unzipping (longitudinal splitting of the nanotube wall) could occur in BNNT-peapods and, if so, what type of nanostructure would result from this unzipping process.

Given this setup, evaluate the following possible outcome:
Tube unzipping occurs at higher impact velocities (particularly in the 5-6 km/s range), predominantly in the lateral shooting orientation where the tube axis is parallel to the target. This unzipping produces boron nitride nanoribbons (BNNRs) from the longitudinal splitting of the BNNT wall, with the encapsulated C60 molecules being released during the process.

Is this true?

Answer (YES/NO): NO